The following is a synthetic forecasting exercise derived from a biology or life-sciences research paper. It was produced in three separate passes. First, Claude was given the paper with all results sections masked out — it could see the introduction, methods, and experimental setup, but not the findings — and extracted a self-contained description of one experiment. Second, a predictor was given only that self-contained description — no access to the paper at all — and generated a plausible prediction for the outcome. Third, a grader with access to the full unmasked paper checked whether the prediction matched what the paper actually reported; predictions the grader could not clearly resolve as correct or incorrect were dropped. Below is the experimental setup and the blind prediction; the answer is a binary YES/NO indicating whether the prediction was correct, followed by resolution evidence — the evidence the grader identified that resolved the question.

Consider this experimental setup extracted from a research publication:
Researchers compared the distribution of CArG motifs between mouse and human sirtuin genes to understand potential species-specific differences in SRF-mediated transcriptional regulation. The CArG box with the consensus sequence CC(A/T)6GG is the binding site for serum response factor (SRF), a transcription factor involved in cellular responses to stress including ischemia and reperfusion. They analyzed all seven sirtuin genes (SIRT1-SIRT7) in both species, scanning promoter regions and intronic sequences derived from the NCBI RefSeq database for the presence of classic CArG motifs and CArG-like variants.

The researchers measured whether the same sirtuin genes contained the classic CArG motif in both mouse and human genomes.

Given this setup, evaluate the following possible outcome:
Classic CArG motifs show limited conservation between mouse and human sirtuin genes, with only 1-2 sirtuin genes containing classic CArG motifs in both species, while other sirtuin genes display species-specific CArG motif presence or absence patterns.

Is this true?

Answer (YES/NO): NO